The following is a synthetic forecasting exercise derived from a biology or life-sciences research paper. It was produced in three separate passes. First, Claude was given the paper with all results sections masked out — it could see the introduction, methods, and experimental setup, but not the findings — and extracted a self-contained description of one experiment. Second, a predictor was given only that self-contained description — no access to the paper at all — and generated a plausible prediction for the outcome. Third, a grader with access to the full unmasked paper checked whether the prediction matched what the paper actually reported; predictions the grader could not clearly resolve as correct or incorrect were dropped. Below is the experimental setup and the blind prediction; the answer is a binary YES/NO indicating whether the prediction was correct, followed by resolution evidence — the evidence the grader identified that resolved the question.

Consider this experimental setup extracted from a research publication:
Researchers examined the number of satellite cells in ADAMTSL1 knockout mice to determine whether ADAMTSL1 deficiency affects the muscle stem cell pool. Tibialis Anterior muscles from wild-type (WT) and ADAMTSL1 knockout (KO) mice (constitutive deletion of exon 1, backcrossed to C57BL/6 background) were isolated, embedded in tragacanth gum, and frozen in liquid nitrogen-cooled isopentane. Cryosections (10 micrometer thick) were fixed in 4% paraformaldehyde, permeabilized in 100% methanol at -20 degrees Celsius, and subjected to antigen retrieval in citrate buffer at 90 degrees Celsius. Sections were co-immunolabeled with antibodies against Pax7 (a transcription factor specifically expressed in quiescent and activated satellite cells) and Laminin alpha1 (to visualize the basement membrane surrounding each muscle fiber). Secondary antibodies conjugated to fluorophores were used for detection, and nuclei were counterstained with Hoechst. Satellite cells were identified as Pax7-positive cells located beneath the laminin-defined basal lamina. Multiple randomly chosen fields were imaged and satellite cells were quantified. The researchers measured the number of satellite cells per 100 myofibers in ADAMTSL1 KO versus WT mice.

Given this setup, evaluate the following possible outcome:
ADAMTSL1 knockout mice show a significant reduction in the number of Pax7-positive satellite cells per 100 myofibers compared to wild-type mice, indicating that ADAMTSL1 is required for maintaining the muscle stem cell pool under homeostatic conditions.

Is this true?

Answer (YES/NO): NO